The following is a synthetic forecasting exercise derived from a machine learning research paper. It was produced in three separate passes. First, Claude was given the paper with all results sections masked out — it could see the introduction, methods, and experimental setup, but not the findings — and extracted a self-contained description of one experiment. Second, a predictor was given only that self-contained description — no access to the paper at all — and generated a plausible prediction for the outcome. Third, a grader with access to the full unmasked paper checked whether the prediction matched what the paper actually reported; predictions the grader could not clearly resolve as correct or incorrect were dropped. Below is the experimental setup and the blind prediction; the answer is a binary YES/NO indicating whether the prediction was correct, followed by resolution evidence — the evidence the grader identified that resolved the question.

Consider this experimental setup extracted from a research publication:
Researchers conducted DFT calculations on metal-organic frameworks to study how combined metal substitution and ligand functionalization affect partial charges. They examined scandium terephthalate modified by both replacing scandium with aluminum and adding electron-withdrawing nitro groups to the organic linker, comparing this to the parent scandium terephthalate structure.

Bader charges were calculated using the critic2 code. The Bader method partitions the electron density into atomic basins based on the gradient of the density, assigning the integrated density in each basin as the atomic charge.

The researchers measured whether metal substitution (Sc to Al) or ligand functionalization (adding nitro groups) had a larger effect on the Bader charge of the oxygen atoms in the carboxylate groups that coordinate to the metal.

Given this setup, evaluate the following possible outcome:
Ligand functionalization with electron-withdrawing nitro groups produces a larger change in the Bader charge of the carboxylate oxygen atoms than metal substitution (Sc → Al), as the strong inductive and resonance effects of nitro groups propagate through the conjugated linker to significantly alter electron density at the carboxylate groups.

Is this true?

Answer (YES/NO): NO